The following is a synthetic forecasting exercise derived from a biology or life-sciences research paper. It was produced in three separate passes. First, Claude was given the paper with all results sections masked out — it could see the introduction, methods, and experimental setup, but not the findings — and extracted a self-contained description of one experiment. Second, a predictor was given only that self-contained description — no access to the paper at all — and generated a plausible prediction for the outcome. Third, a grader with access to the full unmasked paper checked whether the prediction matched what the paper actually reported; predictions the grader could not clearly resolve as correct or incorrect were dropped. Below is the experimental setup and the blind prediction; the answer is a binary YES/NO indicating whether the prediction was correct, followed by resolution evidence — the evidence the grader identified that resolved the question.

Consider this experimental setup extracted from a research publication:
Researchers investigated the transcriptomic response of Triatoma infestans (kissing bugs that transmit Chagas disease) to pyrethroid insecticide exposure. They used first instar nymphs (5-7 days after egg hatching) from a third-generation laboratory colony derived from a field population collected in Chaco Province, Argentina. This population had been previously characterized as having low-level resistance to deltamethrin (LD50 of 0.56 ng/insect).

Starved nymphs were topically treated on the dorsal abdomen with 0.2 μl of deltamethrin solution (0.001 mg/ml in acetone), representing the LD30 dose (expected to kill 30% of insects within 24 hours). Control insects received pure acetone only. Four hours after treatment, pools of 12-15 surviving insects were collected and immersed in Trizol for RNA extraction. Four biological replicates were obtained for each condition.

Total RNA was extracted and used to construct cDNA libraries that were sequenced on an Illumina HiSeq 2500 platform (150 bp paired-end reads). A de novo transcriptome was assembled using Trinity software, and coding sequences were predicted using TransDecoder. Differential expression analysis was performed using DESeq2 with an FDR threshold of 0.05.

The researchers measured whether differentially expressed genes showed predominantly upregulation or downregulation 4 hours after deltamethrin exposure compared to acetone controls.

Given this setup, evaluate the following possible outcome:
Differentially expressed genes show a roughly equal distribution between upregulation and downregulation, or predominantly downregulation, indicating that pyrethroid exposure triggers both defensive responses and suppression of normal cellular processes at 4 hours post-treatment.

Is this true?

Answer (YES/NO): NO